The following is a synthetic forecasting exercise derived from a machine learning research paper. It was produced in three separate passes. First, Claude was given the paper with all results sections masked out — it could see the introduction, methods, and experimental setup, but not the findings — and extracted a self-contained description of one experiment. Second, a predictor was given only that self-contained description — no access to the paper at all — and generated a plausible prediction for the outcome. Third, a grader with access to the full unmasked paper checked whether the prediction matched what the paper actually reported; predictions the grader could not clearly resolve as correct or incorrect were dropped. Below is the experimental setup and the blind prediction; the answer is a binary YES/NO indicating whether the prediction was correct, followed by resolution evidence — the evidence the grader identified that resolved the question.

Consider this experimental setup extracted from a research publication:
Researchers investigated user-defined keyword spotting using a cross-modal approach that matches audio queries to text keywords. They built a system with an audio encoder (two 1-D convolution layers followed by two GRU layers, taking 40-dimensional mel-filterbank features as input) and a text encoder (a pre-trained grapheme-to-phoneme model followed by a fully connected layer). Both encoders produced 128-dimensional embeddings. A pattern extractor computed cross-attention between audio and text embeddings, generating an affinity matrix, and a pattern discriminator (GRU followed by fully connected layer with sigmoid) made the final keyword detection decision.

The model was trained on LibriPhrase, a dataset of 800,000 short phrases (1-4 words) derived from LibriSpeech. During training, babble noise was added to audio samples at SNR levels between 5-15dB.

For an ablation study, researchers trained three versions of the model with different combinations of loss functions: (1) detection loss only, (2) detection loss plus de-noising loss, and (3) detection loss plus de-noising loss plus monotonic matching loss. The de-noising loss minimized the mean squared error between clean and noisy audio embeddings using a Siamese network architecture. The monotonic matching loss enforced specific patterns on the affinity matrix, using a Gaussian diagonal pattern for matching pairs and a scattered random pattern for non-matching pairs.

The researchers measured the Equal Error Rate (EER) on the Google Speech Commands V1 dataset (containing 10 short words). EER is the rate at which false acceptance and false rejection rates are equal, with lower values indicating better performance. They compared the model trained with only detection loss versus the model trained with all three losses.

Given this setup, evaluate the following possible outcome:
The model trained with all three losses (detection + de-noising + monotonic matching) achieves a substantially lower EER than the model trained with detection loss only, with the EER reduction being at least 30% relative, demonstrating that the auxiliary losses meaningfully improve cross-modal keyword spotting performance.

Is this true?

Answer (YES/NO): NO